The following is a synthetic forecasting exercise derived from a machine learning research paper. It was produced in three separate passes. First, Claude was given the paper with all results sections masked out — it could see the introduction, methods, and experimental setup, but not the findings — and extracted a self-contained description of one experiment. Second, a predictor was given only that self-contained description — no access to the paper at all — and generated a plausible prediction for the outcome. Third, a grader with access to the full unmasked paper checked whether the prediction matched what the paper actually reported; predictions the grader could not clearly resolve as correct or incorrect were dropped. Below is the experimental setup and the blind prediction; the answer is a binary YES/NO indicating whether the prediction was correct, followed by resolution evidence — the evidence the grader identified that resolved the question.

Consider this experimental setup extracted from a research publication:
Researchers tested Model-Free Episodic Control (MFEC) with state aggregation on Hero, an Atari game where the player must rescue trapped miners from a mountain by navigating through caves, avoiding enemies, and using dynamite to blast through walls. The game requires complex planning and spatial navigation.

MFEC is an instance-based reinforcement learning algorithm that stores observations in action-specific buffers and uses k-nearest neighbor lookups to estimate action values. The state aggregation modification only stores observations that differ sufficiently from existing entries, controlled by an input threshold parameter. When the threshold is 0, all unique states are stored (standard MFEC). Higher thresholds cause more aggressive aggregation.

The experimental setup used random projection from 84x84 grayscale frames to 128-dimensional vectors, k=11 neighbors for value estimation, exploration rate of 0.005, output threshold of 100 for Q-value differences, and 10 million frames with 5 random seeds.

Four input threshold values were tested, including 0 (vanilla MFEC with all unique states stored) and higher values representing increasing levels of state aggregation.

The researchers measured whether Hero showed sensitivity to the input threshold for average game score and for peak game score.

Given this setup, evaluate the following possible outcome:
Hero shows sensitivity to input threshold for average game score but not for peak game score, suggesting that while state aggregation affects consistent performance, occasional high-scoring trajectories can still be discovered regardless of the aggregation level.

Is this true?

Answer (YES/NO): NO